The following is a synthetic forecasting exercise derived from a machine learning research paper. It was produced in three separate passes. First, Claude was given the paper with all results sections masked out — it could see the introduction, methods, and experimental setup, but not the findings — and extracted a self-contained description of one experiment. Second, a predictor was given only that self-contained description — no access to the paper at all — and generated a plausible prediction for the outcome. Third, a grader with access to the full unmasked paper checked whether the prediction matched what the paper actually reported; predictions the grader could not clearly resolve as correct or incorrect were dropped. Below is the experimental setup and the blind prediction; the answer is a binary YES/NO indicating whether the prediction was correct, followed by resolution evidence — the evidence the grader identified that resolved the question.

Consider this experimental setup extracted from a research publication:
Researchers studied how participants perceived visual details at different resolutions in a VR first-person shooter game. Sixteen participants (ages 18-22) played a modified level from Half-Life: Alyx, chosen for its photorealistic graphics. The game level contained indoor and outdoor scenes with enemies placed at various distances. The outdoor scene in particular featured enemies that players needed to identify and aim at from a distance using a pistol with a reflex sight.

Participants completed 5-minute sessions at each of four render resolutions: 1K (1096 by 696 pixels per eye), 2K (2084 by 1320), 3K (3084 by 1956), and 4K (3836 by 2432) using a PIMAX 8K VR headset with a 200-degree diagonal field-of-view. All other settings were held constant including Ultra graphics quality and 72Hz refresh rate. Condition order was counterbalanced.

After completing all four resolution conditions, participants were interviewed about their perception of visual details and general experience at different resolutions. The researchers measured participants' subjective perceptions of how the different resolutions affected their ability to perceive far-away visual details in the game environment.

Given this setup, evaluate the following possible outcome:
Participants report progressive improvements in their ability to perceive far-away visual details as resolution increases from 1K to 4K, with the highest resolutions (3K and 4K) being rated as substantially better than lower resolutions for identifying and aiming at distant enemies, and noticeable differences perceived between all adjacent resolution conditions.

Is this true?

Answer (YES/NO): NO